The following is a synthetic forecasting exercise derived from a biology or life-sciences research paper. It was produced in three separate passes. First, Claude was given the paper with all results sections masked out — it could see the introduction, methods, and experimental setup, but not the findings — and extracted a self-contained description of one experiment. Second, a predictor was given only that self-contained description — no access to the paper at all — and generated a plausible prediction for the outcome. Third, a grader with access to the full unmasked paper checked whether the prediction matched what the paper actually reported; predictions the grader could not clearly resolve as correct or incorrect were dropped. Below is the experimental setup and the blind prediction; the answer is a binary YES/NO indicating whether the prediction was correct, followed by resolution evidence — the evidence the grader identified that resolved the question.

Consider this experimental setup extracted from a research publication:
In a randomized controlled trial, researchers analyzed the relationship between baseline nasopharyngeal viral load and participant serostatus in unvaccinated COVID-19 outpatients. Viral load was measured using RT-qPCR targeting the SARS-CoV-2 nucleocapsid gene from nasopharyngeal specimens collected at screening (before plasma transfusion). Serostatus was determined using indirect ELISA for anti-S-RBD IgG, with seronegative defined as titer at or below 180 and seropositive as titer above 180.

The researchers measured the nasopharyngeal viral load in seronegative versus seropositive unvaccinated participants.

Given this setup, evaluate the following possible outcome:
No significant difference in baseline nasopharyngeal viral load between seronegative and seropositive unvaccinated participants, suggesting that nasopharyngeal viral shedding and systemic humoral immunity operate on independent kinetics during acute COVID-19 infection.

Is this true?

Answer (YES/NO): NO